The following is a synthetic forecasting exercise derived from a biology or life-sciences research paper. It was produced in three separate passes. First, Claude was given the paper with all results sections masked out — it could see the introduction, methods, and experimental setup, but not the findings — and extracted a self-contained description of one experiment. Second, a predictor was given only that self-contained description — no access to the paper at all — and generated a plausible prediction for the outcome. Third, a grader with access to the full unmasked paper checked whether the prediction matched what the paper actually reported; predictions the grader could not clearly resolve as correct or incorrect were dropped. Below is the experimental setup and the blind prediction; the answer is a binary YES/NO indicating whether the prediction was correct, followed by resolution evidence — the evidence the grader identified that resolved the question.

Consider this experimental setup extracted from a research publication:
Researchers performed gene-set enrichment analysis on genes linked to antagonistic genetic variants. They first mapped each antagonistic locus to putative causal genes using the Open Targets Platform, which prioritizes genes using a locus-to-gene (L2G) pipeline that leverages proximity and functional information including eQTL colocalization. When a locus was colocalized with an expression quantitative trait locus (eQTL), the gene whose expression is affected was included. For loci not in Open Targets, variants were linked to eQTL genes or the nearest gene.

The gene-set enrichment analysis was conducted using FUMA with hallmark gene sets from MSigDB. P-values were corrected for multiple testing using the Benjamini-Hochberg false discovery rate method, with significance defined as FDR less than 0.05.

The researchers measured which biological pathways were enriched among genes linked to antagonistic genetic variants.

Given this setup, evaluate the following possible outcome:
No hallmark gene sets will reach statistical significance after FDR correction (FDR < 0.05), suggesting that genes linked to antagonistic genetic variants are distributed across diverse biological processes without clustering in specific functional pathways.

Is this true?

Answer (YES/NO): NO